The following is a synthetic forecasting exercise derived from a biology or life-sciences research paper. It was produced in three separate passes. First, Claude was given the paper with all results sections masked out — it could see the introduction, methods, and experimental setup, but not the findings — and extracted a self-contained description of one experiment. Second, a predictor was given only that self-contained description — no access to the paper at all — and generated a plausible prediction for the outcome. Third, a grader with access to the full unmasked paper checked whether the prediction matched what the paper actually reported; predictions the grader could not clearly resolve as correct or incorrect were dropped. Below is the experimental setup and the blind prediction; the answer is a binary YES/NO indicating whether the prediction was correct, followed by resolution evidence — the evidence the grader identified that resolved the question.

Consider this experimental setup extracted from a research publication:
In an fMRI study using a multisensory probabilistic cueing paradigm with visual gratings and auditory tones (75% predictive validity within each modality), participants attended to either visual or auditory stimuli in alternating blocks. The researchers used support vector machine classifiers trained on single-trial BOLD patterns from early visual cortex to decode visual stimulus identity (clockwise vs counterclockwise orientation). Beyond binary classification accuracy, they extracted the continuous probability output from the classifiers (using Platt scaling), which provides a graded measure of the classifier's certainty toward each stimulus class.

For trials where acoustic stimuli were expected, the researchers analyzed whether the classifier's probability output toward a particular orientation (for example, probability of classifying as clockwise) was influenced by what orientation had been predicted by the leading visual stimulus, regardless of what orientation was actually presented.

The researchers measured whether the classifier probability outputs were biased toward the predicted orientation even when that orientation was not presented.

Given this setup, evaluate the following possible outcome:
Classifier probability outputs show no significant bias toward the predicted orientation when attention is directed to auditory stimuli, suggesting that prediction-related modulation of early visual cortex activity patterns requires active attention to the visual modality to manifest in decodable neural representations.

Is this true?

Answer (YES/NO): YES